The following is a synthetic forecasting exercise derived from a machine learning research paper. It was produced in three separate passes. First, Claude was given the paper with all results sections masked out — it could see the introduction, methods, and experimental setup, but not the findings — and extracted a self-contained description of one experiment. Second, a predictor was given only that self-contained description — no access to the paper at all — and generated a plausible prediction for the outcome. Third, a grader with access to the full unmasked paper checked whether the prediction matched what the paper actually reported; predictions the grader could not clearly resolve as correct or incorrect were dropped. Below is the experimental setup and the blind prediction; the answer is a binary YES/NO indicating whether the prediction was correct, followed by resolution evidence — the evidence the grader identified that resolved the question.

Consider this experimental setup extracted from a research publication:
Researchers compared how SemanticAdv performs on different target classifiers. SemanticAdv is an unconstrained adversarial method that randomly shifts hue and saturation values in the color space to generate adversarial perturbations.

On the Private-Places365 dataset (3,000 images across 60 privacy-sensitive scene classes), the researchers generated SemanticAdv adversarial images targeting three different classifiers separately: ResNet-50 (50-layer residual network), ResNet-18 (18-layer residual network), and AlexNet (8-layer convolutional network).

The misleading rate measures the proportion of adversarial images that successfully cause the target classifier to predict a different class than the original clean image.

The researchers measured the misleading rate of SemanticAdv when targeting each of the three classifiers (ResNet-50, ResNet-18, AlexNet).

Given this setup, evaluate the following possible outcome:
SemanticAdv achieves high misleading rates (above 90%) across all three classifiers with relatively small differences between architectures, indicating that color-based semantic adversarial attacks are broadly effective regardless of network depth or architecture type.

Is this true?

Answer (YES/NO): YES